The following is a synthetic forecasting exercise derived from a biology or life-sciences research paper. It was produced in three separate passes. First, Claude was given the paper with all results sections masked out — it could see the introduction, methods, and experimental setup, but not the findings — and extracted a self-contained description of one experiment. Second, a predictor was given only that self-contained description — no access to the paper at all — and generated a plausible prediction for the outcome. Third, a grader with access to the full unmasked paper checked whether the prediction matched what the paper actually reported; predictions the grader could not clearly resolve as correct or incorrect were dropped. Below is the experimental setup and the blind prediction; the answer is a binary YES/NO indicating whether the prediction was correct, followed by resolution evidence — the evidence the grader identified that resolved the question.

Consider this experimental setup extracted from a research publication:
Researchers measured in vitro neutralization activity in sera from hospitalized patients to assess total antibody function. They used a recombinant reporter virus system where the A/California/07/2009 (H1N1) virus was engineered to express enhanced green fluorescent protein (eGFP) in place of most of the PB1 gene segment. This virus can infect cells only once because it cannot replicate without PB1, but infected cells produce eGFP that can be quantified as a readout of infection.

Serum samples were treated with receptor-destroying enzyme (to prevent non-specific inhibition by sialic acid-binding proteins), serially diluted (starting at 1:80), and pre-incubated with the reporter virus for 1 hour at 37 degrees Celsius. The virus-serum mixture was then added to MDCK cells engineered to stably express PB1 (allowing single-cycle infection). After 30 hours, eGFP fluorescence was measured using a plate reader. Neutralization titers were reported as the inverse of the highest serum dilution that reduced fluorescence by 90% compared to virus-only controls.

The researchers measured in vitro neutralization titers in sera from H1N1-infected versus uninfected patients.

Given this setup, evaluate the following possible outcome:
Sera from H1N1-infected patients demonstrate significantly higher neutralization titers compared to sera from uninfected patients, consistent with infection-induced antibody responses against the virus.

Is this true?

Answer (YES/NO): NO